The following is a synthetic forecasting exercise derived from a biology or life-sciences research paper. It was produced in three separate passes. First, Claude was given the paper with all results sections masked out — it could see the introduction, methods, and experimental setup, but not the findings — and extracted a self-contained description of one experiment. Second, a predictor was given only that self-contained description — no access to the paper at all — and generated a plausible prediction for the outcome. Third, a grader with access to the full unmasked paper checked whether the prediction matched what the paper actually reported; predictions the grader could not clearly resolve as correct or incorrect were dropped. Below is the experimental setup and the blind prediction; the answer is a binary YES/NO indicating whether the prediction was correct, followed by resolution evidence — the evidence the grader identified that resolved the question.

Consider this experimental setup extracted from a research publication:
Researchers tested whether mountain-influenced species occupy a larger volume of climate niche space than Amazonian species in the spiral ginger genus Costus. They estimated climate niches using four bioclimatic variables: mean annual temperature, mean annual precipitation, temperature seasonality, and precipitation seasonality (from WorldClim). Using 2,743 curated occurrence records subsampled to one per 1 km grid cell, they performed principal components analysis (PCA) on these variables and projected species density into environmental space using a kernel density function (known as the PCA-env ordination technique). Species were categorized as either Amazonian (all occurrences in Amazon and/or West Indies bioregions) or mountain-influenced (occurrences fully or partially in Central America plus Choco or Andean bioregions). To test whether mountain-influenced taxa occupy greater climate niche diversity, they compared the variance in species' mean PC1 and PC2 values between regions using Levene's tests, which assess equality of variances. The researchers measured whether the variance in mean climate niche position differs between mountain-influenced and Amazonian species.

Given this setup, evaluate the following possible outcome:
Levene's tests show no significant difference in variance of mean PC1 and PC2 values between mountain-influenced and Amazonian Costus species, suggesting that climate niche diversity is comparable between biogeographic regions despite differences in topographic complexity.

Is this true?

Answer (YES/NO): NO